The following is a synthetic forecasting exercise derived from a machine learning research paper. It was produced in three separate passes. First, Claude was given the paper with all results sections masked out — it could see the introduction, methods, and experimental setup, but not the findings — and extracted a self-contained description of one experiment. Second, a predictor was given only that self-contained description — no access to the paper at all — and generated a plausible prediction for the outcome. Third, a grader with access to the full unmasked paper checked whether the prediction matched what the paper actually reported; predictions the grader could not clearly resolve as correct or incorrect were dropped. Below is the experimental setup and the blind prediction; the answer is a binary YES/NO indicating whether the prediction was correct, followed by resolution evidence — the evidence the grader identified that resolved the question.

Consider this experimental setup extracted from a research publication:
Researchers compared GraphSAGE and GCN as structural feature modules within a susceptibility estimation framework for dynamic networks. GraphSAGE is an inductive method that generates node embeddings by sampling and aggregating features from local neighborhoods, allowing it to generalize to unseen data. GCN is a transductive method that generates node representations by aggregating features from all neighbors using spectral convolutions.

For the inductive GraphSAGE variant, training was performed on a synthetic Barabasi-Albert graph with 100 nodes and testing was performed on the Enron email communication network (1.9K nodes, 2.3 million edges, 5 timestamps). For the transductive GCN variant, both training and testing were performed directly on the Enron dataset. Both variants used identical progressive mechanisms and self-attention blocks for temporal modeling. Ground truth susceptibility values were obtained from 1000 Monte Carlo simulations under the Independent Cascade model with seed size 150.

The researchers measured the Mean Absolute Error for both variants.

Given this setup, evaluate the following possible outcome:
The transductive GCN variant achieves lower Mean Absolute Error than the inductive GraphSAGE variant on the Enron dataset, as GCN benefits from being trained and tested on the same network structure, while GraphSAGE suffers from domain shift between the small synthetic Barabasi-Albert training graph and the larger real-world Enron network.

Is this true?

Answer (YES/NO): NO